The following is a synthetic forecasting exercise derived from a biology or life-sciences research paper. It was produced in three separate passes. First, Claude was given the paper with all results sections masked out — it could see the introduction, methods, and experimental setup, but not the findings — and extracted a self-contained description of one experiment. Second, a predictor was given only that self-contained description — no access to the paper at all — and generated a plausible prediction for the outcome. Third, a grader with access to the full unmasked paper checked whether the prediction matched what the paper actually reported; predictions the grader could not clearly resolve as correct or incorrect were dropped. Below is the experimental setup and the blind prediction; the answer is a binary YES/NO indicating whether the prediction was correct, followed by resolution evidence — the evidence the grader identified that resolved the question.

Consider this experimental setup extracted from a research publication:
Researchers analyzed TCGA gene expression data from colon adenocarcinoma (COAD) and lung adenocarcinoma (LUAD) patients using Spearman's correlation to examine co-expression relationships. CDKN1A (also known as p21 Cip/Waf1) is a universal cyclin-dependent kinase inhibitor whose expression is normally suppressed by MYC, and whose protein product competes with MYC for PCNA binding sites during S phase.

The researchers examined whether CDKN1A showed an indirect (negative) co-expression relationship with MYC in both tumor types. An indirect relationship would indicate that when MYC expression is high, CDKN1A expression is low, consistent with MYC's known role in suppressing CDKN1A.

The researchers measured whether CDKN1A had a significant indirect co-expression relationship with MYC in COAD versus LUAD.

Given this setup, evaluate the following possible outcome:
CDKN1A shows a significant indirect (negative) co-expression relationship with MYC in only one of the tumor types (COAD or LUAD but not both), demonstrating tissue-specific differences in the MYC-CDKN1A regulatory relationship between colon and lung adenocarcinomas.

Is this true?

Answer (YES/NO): YES